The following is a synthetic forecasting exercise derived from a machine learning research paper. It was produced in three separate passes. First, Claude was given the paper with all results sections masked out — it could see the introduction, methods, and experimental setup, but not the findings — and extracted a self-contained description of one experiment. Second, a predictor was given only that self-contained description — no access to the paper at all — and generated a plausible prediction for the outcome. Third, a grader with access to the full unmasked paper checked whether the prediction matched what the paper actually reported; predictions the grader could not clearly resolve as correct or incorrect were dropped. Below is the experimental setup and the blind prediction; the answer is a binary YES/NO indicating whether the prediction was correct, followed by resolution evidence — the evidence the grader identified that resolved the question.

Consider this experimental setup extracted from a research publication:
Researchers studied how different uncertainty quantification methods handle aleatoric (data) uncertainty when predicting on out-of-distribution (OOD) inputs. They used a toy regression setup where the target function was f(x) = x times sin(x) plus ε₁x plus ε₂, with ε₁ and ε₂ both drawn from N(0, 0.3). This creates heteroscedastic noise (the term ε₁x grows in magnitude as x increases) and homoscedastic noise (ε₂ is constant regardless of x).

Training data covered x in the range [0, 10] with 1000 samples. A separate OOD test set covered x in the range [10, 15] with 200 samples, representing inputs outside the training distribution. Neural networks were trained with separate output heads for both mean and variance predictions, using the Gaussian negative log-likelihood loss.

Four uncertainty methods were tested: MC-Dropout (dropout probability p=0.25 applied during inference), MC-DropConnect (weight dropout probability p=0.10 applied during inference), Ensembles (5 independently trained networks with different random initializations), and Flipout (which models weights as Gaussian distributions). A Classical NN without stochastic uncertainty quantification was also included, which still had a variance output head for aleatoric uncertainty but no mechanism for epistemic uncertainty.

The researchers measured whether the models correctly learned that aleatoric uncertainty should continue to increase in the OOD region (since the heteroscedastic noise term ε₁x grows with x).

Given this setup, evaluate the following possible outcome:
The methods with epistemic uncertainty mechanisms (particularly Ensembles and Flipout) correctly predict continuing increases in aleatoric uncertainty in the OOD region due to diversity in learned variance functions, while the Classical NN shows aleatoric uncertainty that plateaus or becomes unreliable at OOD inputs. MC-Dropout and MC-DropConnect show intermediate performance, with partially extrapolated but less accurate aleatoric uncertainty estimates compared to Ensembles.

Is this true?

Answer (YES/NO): NO